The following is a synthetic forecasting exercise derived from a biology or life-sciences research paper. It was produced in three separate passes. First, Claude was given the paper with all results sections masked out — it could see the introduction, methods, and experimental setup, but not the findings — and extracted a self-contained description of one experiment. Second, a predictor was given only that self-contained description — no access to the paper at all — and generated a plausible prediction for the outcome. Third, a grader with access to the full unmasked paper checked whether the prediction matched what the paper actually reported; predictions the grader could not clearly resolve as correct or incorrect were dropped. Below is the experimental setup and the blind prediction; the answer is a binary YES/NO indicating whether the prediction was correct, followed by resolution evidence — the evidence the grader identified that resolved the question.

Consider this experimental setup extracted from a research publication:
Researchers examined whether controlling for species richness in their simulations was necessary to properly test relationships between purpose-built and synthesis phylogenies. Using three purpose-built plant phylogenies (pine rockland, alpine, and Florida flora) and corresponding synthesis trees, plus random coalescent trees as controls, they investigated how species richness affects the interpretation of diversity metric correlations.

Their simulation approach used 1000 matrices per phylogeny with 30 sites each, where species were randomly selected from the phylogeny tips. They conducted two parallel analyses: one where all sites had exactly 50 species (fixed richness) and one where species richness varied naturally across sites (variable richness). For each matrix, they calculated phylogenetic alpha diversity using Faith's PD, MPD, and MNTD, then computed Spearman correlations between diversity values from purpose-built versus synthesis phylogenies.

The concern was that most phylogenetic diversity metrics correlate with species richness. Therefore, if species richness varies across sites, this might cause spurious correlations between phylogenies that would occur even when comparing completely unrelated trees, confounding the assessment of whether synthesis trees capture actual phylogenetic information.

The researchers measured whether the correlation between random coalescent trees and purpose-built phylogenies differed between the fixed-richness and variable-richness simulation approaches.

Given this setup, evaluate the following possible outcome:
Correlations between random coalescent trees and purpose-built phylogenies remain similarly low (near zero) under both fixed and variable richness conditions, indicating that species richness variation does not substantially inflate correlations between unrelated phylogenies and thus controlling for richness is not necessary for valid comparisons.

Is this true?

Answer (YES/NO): NO